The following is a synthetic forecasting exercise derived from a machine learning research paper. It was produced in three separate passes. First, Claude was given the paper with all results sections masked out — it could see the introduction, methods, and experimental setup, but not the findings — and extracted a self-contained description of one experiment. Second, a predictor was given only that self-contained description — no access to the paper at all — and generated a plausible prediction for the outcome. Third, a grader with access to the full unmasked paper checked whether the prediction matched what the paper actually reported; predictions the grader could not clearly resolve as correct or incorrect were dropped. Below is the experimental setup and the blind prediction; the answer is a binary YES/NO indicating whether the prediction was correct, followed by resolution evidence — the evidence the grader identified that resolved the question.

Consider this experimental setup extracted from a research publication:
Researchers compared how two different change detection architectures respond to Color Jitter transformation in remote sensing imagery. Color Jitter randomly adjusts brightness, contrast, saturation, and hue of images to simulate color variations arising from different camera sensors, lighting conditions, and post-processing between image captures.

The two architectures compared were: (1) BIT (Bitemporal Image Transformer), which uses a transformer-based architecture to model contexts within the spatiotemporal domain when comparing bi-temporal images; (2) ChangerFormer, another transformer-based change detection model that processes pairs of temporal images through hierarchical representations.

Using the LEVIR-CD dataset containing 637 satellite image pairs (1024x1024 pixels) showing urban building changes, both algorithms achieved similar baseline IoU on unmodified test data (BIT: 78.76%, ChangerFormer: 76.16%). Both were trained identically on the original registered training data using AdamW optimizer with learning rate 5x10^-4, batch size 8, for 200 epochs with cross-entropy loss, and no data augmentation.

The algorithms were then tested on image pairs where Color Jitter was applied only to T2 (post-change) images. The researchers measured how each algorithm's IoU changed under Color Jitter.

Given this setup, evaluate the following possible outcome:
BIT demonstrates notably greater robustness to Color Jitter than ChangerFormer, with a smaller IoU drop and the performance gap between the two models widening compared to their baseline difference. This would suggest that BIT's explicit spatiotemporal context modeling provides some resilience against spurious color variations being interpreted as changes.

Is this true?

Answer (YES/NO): YES